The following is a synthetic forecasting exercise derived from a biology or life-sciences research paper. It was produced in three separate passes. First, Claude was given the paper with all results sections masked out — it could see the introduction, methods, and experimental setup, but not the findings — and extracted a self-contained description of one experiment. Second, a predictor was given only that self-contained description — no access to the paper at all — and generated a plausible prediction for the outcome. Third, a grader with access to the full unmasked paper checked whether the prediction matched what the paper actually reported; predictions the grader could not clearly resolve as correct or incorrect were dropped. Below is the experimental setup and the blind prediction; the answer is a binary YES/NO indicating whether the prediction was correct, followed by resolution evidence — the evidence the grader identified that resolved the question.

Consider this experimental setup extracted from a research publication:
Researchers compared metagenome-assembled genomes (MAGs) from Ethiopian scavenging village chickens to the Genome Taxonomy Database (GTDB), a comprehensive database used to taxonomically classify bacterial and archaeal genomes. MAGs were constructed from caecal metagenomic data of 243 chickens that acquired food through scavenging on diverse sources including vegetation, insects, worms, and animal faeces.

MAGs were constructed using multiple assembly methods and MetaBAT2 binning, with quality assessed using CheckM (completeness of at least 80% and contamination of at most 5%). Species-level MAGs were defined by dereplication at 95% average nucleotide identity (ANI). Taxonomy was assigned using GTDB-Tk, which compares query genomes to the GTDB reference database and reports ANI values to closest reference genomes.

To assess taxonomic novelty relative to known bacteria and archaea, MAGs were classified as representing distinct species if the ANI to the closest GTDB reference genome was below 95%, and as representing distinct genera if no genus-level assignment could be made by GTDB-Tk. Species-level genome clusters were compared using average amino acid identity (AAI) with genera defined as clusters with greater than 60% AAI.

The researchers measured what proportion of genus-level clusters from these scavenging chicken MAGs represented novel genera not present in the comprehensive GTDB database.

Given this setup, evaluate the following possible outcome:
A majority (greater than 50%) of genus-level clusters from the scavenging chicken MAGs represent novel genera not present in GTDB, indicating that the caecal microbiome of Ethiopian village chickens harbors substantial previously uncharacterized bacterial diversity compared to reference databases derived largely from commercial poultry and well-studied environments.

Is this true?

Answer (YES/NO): NO